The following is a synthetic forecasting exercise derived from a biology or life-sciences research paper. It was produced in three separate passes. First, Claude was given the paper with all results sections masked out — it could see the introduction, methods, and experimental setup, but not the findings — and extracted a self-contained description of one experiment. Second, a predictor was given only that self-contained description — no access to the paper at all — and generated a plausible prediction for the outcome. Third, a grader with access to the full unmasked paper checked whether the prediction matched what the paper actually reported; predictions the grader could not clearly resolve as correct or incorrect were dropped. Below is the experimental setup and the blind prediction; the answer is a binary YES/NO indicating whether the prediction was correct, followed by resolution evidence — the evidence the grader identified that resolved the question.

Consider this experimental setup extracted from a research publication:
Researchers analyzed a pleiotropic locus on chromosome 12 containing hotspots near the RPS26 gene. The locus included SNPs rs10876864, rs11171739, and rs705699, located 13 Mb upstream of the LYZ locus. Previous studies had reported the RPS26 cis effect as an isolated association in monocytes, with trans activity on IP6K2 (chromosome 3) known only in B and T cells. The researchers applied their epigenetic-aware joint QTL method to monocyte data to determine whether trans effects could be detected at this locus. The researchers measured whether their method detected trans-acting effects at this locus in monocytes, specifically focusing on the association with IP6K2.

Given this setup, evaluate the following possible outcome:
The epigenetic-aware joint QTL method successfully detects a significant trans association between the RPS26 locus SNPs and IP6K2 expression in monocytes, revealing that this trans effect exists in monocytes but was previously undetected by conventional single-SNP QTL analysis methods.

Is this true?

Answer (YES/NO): YES